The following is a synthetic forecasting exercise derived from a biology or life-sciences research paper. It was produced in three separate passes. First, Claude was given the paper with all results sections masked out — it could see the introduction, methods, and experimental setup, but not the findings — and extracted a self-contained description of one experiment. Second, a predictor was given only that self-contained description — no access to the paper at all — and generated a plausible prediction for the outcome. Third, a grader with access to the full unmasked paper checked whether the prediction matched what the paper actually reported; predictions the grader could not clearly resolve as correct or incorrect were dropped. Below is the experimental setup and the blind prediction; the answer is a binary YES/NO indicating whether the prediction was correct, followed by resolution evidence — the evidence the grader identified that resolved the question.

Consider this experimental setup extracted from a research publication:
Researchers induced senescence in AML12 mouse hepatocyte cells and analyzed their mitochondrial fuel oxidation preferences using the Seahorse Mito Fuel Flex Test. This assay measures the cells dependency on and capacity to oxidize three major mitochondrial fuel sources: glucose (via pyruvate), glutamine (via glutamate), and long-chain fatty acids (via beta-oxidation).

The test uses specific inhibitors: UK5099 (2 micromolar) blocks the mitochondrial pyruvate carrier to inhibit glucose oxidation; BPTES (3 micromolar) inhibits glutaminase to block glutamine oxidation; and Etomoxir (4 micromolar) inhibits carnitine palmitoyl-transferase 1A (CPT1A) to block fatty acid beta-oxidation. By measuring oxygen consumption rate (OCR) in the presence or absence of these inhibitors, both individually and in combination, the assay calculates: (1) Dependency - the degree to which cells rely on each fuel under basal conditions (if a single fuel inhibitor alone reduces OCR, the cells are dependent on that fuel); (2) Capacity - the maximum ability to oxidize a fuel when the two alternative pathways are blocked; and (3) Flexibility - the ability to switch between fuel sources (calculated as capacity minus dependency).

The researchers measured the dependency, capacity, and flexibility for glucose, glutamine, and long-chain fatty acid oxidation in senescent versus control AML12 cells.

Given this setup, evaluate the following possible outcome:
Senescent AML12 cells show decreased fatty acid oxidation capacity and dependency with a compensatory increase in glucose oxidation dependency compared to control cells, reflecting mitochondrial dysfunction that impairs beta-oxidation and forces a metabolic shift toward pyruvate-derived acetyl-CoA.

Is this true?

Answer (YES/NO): NO